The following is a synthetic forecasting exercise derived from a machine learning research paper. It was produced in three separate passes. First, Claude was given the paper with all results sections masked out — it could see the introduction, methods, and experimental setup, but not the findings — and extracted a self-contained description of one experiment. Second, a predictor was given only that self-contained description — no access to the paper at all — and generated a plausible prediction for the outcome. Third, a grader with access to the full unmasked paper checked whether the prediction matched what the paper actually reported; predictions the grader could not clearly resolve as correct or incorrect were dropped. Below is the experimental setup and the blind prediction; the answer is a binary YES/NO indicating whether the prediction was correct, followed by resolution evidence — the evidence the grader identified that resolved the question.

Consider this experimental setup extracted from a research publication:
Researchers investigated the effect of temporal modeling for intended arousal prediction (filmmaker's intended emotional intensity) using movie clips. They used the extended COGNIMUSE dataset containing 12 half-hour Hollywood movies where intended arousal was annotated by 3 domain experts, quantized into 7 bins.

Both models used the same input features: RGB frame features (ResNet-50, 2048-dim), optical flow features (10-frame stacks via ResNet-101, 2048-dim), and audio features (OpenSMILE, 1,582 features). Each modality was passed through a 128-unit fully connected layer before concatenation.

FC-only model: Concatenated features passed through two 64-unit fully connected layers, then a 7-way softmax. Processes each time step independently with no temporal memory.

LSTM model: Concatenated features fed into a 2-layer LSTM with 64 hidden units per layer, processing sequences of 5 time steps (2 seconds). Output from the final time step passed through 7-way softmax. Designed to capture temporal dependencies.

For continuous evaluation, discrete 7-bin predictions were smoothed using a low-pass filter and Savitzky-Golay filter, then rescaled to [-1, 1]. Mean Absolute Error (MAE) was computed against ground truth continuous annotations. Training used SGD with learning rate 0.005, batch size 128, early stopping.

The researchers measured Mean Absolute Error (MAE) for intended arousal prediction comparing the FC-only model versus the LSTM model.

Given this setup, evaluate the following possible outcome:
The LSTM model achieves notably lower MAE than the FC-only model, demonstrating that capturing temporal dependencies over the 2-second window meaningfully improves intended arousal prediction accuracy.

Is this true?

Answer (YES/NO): NO